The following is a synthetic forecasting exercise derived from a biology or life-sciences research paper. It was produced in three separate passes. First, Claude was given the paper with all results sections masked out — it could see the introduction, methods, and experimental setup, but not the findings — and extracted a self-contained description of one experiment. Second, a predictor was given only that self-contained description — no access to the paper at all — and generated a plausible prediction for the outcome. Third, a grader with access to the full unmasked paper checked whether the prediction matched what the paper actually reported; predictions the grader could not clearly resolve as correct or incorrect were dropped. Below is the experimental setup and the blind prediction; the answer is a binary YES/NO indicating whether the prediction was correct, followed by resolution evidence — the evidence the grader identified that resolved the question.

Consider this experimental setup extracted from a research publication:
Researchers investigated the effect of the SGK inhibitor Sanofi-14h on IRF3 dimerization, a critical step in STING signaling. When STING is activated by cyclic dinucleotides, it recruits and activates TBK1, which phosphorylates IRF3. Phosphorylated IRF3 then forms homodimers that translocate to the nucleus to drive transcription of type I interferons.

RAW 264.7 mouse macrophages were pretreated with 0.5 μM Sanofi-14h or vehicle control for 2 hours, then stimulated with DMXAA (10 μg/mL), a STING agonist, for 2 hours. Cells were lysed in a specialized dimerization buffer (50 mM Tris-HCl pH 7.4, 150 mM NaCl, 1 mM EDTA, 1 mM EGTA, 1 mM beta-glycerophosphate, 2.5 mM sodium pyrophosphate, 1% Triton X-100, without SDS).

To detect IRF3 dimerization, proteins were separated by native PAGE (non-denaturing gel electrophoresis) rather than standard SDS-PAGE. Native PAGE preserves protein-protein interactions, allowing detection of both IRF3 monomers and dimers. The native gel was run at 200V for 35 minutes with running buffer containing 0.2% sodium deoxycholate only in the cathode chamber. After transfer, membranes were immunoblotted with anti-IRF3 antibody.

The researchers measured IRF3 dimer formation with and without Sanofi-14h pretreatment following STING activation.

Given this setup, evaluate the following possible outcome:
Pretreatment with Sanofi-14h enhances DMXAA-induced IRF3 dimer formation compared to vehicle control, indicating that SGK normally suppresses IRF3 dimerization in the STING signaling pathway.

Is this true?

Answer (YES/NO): NO